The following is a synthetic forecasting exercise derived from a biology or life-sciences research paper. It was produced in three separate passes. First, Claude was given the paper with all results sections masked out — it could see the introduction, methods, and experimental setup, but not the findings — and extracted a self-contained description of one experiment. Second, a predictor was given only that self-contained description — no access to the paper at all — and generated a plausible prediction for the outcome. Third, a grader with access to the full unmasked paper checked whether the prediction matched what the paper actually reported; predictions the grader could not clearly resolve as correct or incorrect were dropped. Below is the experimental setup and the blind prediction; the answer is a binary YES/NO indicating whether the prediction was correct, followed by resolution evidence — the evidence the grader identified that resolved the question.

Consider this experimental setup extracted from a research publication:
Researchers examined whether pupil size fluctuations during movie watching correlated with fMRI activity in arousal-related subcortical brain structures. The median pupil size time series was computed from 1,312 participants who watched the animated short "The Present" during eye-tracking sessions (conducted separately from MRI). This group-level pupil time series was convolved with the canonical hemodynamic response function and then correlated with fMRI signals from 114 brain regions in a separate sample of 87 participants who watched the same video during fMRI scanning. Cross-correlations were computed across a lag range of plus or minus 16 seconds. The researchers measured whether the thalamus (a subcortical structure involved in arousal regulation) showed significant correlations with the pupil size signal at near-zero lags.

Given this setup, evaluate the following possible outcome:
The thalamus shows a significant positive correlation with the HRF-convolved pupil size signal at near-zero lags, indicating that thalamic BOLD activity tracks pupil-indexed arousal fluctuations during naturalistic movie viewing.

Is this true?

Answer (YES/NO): NO